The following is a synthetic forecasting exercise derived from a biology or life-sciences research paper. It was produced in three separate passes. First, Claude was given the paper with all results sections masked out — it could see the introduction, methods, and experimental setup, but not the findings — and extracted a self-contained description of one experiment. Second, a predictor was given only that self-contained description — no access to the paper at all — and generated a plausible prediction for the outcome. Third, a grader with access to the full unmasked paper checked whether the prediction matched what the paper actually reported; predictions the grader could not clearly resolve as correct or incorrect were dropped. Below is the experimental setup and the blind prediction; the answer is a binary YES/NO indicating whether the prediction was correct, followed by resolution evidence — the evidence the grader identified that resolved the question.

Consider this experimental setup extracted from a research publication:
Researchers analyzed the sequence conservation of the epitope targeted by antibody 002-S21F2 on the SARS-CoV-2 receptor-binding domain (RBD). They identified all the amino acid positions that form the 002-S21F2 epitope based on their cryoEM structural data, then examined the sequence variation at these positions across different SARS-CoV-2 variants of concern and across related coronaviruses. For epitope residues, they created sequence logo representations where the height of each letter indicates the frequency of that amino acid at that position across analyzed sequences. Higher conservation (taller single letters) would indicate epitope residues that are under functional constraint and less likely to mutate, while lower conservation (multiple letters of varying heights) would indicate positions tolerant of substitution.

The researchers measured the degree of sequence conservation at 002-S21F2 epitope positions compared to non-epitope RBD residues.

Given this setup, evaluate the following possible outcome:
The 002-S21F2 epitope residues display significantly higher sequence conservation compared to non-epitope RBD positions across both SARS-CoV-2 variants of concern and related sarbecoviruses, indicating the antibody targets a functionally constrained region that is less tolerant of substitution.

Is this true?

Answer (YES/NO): YES